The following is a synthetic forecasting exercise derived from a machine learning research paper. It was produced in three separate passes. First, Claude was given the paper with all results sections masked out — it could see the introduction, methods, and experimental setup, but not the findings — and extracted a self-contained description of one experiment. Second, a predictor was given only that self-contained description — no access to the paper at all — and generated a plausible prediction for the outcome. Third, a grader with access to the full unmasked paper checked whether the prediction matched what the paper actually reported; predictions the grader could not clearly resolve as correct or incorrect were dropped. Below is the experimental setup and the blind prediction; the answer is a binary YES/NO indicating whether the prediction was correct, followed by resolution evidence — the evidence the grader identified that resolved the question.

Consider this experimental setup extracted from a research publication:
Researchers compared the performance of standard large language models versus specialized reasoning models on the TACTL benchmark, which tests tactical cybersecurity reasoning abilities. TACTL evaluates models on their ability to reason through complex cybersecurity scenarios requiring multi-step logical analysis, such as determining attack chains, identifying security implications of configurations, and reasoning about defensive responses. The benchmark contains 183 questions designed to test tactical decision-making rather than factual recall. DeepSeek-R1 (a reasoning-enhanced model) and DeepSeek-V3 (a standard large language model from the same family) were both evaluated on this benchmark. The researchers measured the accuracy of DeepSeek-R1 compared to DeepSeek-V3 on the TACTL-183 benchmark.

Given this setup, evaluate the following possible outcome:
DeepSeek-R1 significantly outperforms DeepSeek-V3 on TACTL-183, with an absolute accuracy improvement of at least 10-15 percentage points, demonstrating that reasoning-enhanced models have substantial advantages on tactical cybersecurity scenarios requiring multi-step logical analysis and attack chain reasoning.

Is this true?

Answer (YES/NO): NO